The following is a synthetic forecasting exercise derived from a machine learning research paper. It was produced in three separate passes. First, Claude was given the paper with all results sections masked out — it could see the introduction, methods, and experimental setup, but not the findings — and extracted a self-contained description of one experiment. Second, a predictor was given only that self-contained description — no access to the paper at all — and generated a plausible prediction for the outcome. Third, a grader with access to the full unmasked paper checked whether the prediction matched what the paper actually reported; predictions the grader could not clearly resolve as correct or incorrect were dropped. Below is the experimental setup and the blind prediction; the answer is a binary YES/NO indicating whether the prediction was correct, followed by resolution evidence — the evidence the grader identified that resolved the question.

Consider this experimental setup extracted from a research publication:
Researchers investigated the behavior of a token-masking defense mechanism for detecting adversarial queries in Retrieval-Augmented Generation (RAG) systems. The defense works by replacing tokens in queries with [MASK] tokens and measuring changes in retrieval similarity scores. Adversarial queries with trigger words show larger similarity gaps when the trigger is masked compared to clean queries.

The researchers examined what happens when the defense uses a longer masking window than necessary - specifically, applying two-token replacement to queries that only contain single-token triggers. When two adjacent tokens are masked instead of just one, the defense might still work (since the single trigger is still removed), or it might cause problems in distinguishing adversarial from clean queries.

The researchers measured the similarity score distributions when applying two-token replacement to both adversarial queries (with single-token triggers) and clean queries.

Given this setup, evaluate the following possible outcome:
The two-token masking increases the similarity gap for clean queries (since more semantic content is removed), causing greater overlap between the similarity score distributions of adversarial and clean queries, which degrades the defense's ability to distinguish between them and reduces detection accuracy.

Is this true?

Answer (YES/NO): YES